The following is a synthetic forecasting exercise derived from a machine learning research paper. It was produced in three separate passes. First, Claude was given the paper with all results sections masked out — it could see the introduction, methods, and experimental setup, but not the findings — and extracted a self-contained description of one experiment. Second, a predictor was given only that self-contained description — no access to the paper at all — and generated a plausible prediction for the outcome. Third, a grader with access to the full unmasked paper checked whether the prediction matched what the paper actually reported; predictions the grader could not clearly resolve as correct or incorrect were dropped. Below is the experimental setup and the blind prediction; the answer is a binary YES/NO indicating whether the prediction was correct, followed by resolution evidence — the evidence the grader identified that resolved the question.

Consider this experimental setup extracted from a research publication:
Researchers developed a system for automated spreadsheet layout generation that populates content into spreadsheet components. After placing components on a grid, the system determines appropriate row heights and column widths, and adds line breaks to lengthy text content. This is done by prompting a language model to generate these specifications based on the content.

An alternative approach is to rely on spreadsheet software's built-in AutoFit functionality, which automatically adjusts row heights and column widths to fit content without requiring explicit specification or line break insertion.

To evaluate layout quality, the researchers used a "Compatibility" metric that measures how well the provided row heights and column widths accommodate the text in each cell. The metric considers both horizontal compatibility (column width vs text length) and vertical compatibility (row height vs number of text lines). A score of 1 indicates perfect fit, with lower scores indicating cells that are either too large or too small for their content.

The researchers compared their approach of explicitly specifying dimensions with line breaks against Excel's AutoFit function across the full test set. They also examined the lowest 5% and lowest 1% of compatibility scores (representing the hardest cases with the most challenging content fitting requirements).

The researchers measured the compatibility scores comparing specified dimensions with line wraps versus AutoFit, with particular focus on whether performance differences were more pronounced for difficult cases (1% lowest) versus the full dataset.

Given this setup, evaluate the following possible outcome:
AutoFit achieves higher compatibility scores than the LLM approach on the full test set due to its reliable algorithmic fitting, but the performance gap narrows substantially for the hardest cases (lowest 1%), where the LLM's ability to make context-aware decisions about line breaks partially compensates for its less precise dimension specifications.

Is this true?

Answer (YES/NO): NO